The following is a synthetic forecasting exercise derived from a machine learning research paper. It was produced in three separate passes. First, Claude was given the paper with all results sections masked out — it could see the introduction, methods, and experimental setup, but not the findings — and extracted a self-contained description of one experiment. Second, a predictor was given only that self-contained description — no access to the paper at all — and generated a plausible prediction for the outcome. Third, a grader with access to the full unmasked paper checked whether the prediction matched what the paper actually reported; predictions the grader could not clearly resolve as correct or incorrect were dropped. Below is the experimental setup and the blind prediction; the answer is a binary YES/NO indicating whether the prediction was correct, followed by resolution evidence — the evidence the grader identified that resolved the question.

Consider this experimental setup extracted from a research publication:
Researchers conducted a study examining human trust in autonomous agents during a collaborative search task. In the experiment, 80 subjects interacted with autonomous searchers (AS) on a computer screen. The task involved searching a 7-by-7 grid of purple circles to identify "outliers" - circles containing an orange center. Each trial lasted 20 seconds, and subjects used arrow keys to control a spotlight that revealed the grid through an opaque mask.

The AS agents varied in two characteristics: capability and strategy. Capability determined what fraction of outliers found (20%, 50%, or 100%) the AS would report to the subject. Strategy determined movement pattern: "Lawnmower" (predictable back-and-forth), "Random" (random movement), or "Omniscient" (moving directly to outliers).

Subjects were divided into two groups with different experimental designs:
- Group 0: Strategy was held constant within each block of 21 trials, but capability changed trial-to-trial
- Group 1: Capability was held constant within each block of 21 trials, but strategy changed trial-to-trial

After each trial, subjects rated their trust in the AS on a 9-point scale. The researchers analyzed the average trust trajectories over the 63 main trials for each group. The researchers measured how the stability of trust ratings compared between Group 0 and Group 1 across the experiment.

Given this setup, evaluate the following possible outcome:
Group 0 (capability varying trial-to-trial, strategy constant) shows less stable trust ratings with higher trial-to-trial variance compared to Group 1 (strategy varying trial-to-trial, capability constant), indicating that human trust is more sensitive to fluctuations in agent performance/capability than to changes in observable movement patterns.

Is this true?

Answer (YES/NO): YES